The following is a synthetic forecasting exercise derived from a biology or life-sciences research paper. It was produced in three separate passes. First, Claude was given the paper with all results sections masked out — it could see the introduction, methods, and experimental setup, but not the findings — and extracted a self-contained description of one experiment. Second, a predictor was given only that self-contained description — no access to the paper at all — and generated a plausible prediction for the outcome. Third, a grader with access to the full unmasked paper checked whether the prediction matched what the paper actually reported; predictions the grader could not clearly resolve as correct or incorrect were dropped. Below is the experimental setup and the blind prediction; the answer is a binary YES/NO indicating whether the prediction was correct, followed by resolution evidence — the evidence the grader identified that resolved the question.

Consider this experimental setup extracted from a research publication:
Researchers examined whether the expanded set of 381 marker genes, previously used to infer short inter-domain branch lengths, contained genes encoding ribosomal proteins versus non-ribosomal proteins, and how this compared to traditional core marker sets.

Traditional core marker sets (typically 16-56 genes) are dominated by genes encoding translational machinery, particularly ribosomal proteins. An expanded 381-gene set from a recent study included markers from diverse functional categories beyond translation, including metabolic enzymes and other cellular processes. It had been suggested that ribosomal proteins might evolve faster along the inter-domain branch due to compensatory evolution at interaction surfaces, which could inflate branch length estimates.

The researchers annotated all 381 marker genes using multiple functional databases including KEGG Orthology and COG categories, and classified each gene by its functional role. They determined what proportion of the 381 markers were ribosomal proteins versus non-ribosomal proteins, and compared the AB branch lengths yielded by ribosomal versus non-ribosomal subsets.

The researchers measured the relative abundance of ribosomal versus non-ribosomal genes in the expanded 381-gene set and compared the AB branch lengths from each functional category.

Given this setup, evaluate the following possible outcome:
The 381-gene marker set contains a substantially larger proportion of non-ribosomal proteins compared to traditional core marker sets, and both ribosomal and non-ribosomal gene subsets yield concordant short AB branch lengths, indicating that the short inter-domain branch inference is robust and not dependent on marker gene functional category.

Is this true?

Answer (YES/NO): NO